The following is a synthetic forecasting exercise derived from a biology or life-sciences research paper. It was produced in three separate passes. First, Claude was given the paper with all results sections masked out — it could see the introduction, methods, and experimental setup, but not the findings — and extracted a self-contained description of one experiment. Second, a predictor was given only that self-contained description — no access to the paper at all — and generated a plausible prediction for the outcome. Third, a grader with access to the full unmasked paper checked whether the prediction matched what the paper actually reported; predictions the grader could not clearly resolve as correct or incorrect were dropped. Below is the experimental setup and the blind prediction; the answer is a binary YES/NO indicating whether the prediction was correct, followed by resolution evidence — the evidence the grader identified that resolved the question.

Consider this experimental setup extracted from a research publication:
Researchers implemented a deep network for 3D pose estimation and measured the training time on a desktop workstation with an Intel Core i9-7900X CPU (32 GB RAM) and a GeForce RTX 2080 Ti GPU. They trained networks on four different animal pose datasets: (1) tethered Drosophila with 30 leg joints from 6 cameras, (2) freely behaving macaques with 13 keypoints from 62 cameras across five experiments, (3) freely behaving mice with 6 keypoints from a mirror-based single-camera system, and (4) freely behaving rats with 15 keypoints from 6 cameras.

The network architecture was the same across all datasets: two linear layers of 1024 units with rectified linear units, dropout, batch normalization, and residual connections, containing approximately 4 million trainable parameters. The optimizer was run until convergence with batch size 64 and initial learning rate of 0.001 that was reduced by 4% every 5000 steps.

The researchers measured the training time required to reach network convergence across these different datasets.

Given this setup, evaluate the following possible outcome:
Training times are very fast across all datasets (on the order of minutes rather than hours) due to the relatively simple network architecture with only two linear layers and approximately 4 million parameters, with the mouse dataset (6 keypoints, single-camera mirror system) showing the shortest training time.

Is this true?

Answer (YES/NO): NO